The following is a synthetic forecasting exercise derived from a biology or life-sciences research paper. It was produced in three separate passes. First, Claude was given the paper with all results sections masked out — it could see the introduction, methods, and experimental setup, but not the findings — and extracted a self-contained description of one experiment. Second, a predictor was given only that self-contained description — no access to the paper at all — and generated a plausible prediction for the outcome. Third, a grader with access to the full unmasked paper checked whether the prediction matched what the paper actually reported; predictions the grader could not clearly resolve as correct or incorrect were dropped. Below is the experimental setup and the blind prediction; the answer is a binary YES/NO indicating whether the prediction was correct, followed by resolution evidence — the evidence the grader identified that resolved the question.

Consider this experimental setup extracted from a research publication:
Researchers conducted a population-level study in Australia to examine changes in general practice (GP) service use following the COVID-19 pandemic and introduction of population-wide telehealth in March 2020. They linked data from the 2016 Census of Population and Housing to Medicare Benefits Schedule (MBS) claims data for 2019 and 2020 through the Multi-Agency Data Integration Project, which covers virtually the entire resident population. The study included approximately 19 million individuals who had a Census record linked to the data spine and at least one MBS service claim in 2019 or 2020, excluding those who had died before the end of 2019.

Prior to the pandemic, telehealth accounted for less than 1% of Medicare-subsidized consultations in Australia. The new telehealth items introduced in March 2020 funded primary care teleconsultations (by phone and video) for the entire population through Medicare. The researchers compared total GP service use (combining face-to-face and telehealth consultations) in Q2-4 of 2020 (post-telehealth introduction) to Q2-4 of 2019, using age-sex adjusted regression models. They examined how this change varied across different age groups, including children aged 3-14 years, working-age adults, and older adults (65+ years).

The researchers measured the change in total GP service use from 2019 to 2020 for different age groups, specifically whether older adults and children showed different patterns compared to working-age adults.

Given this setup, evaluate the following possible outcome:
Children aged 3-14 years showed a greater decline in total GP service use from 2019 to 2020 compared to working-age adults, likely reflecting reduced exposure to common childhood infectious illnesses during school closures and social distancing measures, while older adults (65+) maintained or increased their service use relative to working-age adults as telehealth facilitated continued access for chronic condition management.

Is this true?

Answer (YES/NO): NO